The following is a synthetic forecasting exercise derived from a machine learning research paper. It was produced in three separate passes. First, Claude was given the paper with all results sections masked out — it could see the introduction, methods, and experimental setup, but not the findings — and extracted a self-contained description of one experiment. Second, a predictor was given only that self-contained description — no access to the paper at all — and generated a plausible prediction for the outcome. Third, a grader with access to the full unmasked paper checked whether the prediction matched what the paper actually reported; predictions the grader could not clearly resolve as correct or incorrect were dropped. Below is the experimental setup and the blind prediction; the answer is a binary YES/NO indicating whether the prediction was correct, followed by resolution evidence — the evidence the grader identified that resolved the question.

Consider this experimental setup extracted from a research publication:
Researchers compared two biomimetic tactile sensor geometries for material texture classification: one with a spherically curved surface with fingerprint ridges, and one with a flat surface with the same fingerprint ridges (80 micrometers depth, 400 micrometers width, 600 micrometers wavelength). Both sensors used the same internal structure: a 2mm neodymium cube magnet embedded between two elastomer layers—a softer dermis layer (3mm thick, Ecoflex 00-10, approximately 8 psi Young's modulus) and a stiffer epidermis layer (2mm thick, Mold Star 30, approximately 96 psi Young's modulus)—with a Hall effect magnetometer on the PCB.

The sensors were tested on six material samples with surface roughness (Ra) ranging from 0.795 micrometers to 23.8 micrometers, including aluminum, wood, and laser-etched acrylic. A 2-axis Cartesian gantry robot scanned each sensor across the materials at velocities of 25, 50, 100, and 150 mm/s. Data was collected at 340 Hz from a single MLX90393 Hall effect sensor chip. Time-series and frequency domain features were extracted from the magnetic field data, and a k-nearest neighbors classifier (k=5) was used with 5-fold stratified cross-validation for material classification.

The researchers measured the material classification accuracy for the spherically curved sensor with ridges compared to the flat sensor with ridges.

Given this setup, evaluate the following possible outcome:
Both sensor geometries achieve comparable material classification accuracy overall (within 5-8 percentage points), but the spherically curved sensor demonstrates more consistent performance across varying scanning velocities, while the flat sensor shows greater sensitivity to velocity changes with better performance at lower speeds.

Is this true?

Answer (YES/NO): NO